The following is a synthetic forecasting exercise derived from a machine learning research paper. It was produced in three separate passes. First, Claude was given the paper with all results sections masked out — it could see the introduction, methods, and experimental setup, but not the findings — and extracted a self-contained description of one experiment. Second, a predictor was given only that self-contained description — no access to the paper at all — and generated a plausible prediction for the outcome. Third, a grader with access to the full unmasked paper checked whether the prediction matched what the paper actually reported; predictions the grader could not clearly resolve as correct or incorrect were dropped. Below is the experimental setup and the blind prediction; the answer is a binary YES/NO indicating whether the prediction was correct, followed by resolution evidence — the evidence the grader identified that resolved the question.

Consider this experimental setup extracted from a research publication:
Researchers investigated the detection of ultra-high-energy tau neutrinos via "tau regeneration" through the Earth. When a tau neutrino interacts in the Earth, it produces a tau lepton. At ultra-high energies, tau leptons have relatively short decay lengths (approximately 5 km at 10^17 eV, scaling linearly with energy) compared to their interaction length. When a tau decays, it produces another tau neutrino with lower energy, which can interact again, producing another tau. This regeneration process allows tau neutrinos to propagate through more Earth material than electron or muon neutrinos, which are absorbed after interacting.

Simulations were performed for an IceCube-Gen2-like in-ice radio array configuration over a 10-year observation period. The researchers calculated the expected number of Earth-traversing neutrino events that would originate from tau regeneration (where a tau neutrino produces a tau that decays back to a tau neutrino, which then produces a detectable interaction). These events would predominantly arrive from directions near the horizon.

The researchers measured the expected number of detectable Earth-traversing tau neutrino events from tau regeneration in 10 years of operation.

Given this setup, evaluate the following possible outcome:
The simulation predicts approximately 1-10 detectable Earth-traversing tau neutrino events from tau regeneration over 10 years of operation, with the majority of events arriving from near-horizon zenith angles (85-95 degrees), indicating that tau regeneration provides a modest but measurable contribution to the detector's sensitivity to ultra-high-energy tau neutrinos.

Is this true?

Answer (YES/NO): NO